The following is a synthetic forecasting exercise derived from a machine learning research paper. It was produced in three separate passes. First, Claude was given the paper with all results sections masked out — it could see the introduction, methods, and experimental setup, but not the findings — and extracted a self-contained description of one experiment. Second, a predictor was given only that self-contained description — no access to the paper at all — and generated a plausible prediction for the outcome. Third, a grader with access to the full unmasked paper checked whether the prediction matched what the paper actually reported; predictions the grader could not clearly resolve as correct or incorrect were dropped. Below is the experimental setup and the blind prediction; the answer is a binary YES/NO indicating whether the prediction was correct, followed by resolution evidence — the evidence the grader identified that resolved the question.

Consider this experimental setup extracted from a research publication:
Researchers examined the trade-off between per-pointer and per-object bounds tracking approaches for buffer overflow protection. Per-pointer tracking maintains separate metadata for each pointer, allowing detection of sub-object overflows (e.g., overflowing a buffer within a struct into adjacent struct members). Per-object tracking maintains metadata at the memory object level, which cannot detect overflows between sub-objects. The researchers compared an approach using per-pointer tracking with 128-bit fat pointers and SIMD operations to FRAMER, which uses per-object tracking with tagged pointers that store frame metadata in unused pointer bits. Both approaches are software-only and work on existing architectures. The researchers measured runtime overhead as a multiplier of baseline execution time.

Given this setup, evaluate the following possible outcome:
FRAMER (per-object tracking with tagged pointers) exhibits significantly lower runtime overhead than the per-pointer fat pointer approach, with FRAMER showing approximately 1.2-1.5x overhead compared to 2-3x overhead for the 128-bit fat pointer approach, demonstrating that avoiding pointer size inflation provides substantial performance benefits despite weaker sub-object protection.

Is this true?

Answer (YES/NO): NO